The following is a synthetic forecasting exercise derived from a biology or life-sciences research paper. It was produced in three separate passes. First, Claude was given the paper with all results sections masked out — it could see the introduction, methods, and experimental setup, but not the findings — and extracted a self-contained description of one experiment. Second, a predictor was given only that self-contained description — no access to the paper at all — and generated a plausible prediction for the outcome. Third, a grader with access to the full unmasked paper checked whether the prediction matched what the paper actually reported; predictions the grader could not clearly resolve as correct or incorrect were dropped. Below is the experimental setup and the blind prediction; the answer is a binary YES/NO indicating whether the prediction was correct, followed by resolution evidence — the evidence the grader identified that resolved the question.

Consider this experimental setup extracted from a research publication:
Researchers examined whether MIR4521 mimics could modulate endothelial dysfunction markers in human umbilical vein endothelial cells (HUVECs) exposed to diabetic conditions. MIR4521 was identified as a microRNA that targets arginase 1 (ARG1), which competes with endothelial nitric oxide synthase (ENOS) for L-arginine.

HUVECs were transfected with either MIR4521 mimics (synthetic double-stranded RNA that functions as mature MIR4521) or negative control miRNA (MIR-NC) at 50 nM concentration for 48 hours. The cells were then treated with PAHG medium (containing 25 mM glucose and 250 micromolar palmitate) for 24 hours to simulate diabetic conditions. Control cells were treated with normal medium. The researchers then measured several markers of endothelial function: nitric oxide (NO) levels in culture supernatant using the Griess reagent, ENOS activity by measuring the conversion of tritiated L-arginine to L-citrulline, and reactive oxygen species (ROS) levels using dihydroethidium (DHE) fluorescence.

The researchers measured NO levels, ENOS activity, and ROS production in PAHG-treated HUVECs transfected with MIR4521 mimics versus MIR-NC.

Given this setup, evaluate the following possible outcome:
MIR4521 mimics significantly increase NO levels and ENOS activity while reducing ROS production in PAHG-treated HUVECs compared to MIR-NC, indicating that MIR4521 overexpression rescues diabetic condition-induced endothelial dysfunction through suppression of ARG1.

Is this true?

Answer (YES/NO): YES